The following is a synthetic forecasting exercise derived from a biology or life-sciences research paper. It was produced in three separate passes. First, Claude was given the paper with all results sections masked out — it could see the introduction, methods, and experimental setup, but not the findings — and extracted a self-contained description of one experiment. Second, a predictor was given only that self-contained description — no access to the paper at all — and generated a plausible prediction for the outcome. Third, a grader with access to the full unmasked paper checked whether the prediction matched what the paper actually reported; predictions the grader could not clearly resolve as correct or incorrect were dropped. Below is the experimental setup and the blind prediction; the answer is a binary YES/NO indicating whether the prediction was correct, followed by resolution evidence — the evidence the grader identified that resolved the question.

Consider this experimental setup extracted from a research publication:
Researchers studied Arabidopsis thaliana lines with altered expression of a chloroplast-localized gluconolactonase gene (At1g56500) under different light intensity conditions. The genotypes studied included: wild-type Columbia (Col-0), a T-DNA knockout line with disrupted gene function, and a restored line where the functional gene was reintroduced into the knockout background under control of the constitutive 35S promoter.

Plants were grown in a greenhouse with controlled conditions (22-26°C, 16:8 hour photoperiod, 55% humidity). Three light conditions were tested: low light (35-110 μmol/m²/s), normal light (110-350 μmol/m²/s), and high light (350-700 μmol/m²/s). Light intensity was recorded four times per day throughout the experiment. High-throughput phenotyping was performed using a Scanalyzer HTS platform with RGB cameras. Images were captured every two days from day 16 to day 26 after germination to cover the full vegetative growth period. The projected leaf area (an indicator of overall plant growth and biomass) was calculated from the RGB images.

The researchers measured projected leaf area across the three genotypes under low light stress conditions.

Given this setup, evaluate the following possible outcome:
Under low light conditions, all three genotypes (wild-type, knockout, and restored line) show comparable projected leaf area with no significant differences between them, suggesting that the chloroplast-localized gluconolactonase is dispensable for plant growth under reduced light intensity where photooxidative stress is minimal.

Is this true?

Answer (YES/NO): NO